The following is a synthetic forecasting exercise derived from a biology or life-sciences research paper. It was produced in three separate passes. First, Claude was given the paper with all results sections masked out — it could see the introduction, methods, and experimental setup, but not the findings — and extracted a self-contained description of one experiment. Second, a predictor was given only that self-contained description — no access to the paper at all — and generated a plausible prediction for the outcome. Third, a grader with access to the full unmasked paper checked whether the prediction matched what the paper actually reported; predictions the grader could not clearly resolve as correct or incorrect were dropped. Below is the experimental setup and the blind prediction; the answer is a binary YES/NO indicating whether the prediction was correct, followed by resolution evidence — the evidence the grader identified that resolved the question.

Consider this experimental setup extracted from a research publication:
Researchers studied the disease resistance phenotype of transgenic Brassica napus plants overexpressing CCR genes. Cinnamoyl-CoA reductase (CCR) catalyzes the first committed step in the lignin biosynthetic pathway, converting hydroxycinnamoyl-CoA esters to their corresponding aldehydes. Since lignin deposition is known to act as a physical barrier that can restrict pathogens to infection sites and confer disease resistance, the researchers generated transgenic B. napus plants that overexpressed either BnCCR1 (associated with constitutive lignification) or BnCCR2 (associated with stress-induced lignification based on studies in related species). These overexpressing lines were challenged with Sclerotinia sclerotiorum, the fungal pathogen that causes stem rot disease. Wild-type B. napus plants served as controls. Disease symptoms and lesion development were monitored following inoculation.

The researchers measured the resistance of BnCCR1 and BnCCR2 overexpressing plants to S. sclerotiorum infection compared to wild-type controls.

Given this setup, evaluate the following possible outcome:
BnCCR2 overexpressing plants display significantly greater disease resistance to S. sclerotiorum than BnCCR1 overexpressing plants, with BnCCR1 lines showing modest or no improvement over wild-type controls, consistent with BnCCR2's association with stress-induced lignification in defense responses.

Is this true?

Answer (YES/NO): NO